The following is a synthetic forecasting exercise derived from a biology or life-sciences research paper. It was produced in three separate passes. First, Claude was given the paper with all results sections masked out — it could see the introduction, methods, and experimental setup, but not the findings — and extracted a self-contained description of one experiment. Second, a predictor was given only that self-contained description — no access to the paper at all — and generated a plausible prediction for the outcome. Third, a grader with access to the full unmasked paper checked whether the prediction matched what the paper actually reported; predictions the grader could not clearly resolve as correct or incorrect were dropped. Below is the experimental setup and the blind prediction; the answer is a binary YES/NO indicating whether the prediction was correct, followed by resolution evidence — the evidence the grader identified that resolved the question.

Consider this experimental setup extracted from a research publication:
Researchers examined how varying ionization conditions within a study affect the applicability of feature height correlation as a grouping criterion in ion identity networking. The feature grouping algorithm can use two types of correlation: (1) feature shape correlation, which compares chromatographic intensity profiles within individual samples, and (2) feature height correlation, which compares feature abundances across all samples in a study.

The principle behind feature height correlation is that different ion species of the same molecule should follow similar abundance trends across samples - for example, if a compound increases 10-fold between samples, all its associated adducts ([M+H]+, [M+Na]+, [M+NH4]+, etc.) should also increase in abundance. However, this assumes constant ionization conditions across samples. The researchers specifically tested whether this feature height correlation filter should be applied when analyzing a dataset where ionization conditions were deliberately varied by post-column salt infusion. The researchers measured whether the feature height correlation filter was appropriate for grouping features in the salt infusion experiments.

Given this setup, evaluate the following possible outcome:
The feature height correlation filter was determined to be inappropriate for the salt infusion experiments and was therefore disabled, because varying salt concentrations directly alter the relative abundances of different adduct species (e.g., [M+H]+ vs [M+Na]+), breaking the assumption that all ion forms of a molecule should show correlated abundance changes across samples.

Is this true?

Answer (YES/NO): YES